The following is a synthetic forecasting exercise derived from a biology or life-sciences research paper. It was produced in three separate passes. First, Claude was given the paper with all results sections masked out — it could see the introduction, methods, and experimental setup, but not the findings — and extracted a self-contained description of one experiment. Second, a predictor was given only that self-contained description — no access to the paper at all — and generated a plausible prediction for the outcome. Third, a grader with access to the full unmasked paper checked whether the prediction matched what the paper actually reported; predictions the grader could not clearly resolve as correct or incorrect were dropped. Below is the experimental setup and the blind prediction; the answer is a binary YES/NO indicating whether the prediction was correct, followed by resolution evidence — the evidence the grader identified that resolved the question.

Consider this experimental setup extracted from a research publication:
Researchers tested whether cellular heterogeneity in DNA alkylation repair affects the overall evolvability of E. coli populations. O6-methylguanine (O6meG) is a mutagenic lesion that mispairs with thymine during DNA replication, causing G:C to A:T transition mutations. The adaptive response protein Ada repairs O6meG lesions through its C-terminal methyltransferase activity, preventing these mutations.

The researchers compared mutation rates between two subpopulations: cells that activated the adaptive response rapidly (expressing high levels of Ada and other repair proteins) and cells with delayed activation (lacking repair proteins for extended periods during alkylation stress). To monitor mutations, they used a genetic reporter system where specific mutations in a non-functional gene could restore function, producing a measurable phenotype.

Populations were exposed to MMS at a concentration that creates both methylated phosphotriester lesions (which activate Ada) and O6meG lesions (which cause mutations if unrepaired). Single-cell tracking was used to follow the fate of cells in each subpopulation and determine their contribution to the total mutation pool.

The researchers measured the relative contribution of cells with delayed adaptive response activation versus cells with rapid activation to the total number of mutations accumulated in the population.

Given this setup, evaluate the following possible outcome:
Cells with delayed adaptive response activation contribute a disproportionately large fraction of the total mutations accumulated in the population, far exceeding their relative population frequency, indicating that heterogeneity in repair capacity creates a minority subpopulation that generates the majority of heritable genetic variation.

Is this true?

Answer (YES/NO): YES